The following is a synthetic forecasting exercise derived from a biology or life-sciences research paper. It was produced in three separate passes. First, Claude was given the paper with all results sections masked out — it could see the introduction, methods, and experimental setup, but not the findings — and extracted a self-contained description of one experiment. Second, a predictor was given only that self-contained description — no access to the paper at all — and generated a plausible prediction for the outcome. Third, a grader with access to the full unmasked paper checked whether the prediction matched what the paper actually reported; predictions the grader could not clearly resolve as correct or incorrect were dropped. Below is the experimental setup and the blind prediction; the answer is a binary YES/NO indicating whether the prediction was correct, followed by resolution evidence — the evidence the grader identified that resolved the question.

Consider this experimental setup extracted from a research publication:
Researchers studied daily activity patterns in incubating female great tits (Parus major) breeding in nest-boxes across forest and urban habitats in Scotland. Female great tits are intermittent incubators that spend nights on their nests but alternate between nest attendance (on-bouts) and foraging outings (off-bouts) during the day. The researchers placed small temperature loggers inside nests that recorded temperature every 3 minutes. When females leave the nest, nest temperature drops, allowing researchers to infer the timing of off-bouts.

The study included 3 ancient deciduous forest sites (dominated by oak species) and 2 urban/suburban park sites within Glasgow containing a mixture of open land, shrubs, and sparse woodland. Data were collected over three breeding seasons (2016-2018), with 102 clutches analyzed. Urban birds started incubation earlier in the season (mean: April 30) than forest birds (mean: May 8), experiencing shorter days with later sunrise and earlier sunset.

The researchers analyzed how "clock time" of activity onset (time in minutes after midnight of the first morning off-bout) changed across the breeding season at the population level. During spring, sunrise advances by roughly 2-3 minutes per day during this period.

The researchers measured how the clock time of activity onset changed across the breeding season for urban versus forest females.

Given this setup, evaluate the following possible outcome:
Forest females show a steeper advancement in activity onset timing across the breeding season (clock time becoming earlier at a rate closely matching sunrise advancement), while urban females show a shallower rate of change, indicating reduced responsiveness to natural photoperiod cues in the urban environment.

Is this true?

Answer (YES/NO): NO